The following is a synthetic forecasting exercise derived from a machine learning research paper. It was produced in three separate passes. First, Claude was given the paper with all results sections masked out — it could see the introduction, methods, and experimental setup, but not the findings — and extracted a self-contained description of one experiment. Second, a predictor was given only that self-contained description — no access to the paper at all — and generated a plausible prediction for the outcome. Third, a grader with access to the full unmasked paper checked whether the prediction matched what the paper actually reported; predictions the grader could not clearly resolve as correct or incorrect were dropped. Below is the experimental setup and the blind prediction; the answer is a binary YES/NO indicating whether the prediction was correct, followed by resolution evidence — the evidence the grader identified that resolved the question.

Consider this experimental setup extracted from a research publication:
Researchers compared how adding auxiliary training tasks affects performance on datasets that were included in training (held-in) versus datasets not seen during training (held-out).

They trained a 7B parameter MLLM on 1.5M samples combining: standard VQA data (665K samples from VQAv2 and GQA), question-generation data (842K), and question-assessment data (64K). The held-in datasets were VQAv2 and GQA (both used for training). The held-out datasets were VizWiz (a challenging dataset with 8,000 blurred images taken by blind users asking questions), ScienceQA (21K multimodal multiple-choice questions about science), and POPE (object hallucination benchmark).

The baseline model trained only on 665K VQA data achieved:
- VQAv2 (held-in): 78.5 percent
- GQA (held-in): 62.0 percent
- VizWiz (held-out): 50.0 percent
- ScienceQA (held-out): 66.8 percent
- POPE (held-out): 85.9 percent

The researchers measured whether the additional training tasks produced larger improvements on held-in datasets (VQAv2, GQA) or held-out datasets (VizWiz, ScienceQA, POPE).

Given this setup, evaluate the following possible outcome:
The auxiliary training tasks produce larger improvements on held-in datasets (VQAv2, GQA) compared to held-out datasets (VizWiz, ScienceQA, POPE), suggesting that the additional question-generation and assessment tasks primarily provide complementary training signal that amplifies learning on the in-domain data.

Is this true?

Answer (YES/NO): NO